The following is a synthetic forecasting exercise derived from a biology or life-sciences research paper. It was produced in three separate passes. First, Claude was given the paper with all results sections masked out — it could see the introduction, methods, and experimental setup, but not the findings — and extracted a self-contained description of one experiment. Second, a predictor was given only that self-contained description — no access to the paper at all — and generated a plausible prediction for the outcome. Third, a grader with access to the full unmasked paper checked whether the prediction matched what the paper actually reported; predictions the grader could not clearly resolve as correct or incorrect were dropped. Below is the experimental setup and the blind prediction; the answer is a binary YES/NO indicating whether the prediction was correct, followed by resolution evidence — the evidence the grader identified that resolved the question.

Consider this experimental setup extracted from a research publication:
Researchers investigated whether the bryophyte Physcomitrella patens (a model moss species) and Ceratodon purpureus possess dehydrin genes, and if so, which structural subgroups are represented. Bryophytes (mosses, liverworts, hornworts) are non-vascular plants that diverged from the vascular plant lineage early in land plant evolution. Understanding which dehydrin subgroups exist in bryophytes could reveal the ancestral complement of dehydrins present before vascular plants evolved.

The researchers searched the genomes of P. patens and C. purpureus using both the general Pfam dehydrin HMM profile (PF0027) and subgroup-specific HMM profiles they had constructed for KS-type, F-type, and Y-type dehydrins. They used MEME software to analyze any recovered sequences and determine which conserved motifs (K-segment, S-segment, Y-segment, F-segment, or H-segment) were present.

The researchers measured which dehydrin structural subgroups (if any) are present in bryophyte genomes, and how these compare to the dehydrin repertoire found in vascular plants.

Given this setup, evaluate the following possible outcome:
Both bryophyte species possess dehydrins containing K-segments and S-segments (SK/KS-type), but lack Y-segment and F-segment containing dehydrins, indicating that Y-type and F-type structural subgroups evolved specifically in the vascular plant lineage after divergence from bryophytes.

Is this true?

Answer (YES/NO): NO